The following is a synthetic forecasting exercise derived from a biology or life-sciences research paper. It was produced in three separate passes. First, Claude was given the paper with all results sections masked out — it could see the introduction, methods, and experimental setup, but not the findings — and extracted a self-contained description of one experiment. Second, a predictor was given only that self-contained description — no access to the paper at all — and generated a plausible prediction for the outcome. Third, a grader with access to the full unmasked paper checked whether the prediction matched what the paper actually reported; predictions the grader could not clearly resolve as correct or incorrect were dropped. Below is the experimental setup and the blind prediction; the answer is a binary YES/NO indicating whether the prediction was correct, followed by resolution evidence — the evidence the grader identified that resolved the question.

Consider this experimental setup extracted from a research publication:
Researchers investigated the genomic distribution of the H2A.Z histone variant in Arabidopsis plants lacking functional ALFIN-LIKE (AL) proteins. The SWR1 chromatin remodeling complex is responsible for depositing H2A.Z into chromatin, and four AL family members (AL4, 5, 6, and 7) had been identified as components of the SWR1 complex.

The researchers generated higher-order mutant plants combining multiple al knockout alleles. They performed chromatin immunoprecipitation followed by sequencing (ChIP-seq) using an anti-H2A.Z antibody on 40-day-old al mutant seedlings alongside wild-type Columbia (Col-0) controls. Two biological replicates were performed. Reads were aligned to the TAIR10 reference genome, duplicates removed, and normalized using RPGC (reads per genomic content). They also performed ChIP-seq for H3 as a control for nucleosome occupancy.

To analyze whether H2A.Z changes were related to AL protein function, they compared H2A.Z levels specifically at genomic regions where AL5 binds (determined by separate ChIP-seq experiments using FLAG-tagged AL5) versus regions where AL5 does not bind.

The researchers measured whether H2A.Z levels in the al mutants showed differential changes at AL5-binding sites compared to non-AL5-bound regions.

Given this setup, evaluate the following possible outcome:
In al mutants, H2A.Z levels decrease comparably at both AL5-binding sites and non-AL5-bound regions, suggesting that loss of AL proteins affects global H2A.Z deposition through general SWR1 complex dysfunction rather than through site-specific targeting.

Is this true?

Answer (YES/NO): NO